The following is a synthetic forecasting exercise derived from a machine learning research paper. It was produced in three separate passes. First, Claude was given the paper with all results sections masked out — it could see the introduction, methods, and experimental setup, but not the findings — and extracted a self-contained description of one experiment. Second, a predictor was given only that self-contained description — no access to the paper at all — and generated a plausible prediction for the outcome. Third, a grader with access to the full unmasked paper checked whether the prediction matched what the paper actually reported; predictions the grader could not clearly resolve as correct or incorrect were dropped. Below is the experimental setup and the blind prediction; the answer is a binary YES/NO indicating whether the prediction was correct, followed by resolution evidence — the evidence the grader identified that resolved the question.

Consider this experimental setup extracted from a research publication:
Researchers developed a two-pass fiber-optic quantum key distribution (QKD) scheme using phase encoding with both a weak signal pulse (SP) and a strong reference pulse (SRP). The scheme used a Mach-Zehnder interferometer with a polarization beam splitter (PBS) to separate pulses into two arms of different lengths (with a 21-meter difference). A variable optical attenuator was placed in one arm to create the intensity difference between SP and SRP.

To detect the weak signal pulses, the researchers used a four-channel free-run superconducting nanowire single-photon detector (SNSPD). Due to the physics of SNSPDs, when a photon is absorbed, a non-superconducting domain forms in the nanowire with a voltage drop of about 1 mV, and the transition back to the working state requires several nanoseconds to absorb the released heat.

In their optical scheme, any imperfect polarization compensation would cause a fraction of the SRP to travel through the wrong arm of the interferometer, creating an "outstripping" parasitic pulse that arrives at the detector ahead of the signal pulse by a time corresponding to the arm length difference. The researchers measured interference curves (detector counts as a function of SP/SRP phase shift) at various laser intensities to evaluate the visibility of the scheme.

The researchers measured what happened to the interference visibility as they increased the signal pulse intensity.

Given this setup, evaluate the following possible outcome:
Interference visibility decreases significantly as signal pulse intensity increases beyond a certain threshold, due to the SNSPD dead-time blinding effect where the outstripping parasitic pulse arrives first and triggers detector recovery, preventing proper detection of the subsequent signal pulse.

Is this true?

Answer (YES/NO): YES